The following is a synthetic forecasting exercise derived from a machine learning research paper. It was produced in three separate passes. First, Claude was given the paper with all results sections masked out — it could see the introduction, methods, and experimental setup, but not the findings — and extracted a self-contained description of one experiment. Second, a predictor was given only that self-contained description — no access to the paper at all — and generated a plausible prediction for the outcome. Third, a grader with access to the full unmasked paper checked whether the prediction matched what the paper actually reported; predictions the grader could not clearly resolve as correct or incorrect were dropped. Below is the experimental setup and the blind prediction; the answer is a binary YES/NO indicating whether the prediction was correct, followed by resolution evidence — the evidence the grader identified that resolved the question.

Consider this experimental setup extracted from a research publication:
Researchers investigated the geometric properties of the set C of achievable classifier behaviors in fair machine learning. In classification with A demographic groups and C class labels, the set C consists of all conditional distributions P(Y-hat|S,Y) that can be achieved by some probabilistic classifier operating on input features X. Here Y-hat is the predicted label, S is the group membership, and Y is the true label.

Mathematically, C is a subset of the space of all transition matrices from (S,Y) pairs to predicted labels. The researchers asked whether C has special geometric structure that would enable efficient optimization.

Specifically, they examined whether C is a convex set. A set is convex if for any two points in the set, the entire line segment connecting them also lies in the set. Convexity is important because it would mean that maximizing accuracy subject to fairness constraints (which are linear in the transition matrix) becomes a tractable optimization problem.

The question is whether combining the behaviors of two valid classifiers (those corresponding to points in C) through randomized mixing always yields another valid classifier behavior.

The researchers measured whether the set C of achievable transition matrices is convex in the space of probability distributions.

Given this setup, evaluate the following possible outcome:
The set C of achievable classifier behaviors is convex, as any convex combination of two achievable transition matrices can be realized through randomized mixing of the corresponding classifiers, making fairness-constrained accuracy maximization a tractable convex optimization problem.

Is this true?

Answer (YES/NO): YES